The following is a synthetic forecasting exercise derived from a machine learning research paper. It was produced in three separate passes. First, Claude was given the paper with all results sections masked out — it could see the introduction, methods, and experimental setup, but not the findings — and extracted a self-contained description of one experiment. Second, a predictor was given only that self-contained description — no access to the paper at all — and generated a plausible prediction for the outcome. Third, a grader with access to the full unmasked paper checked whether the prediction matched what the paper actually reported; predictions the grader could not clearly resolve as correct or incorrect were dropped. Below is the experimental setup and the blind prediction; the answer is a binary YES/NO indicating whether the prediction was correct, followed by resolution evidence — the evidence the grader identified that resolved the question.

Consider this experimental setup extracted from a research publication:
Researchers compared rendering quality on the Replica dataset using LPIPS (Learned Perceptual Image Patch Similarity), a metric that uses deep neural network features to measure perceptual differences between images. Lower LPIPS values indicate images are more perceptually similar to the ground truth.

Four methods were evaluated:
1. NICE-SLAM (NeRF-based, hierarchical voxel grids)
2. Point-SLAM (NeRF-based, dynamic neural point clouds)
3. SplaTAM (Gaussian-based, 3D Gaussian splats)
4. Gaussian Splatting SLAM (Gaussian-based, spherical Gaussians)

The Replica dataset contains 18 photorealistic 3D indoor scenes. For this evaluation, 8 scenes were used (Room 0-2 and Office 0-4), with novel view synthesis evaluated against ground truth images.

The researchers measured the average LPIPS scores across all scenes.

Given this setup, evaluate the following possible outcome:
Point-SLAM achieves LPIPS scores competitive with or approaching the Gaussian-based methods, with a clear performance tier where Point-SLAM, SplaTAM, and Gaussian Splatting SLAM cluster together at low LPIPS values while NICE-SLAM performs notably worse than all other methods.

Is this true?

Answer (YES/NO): NO